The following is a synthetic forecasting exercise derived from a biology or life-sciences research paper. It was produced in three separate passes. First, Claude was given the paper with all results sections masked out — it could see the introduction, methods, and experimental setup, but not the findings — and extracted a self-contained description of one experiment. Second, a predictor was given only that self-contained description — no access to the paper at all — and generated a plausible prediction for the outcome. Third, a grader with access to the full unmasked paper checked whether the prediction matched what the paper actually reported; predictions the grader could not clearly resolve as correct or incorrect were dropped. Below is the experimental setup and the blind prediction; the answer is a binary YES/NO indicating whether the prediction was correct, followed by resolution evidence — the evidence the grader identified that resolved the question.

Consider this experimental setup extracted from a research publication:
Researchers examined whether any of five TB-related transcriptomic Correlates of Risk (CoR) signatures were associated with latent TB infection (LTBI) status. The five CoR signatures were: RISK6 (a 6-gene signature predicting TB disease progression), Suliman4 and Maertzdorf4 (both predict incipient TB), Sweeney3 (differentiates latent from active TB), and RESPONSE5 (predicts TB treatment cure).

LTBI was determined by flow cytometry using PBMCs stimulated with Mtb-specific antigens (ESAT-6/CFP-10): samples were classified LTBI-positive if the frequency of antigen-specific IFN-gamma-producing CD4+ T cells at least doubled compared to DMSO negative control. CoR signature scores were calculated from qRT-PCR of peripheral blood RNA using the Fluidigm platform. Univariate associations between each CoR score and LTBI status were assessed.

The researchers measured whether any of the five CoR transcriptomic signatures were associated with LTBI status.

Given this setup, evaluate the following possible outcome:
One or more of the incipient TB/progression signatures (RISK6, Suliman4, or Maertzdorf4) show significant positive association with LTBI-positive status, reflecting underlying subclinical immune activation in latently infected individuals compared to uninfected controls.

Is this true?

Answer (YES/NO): NO